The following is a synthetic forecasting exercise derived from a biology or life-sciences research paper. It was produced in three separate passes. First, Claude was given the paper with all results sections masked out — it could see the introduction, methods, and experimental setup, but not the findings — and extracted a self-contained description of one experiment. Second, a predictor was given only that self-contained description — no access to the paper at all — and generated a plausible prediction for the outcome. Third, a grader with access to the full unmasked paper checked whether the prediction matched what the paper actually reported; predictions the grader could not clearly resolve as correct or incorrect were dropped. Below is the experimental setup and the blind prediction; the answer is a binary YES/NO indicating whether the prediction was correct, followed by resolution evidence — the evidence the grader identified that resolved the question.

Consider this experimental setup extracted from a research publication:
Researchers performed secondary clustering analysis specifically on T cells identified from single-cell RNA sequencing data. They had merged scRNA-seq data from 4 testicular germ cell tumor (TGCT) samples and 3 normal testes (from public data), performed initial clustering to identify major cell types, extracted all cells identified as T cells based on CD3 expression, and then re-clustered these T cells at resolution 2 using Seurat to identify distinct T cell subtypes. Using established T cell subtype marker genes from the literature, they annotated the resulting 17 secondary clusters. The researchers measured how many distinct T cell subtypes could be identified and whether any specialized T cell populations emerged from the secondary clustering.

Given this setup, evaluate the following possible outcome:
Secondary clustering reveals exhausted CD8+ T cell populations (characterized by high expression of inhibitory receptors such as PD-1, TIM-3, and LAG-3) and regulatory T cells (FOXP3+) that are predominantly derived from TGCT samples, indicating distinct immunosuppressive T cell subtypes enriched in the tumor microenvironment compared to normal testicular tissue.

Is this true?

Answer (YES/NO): NO